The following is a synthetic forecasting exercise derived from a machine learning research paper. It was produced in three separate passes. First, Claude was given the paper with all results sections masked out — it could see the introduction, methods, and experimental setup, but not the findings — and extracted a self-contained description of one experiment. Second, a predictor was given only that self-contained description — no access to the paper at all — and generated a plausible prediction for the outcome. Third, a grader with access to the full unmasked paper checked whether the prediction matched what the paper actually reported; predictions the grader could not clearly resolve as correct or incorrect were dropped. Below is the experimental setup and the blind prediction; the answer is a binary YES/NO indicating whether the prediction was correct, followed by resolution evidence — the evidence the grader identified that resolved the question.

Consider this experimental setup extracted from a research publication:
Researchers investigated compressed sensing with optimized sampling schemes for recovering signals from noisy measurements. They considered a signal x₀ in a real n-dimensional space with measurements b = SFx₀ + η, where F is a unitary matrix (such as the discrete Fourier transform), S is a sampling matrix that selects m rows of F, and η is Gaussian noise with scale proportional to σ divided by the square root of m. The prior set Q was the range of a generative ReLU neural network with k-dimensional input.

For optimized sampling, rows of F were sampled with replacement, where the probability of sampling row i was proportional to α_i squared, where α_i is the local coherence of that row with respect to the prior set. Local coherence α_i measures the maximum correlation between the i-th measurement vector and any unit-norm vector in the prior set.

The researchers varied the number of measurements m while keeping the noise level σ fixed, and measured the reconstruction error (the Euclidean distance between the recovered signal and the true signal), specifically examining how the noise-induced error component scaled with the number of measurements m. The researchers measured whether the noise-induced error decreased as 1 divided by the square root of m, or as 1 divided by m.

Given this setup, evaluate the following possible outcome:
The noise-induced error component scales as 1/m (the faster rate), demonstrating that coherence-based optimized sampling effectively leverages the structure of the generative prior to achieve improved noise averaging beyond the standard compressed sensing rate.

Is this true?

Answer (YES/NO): NO